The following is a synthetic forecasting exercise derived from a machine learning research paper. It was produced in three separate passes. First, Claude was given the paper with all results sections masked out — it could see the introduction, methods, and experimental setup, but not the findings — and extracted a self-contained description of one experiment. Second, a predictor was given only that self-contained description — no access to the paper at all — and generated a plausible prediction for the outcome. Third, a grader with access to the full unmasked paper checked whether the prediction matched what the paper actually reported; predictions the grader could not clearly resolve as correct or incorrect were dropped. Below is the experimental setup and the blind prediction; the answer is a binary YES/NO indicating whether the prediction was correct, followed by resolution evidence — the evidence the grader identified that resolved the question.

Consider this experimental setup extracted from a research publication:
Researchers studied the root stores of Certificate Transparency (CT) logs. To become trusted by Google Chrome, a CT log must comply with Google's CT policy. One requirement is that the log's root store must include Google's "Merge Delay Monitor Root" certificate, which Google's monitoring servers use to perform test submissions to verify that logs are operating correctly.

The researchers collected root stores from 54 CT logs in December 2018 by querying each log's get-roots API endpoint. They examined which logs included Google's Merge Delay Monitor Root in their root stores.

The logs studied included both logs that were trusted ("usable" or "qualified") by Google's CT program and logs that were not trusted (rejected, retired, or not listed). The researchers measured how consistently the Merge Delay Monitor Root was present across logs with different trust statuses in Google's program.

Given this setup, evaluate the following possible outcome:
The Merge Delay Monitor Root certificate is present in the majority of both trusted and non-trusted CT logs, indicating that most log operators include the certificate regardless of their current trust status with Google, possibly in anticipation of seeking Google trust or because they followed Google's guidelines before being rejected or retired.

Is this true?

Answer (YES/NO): YES